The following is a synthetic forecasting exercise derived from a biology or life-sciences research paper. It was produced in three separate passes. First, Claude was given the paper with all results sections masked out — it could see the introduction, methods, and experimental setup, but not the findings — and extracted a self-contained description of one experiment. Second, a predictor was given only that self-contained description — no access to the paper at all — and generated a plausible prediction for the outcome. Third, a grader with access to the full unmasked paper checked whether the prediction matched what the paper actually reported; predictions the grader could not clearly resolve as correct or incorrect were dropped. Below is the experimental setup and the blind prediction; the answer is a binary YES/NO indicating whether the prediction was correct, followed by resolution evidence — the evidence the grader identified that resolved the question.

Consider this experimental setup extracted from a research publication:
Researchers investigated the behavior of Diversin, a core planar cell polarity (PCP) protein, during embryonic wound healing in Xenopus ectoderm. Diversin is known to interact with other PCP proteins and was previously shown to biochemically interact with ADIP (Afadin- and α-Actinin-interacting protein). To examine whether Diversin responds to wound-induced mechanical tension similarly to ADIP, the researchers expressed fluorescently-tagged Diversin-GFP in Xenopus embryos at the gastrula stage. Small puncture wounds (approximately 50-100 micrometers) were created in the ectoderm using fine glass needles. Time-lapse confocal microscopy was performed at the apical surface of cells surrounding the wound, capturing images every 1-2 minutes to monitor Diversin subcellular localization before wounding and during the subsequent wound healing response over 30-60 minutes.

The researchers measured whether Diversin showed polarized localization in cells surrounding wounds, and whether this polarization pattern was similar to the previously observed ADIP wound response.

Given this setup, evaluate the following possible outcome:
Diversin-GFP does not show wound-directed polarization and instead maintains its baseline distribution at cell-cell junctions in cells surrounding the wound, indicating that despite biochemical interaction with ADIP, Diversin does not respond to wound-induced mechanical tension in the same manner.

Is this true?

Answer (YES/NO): NO